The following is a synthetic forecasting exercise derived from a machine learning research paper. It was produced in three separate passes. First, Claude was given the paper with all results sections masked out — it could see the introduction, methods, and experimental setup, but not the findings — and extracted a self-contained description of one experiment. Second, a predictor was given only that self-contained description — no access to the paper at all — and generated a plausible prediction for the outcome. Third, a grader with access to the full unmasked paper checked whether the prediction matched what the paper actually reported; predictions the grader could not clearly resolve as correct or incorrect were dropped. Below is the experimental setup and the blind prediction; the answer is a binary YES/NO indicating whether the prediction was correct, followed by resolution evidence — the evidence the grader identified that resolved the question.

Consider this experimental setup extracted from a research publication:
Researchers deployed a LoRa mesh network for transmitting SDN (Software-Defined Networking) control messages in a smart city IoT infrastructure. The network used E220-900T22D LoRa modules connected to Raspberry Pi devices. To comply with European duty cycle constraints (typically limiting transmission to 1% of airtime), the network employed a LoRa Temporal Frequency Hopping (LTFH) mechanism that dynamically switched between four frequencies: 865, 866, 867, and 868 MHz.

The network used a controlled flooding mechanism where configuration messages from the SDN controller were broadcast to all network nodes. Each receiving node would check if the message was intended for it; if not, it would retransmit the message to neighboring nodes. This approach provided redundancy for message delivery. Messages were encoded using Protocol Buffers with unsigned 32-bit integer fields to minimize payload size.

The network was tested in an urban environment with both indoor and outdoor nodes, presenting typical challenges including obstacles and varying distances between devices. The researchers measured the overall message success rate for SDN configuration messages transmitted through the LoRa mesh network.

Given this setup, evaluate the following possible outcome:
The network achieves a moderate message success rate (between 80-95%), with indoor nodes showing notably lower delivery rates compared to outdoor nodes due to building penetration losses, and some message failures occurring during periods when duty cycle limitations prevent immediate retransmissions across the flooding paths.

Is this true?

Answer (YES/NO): NO